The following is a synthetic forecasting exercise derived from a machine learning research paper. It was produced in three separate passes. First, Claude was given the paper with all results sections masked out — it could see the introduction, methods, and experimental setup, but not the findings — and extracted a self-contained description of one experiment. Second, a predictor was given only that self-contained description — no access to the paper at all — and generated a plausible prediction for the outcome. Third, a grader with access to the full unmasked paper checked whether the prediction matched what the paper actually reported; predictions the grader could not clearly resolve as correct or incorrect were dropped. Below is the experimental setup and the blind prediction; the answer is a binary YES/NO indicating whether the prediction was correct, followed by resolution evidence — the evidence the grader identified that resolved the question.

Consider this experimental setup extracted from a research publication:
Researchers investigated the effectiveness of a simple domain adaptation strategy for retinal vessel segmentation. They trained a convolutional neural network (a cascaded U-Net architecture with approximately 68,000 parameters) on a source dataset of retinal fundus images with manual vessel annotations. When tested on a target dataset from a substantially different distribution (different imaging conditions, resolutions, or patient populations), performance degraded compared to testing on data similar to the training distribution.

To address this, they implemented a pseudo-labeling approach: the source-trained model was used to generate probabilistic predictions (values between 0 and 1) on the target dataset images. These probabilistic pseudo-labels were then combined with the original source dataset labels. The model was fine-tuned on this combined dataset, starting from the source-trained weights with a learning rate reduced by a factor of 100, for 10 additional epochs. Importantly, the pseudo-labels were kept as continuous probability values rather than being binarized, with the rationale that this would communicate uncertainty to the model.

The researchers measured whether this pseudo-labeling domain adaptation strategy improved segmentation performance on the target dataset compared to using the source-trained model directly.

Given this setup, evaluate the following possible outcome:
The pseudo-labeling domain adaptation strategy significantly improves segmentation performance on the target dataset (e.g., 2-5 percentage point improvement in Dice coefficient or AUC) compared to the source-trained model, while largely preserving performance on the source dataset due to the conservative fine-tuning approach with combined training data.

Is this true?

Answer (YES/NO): NO